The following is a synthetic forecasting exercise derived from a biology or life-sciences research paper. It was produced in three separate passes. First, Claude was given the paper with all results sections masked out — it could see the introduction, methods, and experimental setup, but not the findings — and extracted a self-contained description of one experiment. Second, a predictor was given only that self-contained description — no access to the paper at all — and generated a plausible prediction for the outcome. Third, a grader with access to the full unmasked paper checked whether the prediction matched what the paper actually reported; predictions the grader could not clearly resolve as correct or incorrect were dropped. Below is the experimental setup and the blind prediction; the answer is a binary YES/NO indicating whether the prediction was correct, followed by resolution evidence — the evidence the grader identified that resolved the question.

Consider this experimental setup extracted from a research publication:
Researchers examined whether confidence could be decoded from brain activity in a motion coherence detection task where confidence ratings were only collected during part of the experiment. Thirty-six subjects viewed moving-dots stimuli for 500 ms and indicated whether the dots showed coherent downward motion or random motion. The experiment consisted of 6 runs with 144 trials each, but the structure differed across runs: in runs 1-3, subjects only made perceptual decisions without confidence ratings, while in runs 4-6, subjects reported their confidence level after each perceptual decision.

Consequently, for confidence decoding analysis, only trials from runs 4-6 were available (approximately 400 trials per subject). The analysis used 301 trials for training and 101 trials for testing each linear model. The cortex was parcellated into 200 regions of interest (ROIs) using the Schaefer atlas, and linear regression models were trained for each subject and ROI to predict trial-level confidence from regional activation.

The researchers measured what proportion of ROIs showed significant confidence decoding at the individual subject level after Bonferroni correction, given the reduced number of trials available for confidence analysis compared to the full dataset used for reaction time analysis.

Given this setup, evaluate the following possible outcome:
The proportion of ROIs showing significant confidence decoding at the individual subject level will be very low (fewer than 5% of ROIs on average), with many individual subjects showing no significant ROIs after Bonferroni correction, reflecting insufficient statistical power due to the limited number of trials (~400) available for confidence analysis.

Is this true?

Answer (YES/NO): NO